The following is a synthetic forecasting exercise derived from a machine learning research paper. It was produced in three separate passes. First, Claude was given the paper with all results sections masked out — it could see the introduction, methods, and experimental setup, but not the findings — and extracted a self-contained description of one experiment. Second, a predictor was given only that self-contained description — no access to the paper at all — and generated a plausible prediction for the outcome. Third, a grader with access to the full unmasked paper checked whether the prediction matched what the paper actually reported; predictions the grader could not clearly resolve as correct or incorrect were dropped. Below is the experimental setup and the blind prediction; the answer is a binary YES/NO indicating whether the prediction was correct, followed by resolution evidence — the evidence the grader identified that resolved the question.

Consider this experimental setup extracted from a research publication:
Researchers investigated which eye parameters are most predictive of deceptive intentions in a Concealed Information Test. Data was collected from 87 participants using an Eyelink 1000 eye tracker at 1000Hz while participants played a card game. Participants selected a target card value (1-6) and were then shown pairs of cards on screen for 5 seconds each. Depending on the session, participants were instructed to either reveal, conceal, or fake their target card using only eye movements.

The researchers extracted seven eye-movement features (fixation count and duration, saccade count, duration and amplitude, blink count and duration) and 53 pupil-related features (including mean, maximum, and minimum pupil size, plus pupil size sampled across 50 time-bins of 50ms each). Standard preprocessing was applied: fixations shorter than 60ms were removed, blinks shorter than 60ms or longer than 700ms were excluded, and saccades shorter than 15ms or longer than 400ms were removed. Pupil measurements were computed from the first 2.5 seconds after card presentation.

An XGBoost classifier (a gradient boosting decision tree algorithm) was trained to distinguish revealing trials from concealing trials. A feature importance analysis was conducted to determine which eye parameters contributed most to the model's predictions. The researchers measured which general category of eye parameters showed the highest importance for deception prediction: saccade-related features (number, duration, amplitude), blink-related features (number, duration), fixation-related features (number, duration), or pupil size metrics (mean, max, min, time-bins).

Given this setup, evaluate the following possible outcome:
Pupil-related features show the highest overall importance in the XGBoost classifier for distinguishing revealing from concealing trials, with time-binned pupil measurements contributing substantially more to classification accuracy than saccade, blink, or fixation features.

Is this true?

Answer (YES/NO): NO